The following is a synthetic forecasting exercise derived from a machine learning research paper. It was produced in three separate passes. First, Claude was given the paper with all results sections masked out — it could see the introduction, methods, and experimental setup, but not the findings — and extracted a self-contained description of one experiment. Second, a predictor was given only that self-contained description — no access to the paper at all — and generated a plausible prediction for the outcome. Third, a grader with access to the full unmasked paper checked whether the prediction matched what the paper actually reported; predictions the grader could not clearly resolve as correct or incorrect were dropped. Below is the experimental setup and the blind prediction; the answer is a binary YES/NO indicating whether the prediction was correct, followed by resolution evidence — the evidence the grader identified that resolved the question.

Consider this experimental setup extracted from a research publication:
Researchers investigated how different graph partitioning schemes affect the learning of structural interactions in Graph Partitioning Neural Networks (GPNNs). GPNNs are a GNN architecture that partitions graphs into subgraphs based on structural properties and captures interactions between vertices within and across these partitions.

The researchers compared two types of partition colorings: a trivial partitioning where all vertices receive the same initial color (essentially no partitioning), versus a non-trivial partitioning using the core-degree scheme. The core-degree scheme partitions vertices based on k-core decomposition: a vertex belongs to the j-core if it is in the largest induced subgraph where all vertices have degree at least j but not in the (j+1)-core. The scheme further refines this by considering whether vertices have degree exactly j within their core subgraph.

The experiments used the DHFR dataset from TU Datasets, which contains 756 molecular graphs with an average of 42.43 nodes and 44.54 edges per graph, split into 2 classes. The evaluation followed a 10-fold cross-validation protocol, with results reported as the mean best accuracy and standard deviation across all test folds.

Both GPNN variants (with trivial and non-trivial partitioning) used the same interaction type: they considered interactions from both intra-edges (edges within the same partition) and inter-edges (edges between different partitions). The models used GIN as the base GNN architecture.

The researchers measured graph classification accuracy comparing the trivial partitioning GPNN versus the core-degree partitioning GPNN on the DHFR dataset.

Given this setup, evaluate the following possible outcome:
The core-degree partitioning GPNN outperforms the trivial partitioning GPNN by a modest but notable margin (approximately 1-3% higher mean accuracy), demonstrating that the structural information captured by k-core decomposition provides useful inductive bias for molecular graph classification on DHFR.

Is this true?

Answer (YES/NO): YES